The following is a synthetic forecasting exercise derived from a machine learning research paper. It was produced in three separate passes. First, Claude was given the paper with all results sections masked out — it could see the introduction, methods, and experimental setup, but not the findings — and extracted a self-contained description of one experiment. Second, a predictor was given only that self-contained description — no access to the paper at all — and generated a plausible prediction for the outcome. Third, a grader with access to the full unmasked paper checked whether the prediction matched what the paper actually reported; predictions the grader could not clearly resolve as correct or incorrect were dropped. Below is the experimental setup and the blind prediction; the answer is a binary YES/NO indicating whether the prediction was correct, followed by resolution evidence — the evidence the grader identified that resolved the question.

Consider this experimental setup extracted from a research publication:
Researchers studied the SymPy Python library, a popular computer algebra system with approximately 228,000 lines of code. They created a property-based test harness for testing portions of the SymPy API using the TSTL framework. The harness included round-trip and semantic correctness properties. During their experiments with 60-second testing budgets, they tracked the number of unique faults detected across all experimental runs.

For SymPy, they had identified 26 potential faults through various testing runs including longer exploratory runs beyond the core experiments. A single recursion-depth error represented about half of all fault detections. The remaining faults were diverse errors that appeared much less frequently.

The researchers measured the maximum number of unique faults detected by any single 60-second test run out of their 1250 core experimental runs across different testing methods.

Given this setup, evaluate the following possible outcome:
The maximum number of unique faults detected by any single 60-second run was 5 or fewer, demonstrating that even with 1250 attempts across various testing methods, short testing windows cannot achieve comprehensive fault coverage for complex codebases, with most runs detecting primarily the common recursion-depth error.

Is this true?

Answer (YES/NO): YES